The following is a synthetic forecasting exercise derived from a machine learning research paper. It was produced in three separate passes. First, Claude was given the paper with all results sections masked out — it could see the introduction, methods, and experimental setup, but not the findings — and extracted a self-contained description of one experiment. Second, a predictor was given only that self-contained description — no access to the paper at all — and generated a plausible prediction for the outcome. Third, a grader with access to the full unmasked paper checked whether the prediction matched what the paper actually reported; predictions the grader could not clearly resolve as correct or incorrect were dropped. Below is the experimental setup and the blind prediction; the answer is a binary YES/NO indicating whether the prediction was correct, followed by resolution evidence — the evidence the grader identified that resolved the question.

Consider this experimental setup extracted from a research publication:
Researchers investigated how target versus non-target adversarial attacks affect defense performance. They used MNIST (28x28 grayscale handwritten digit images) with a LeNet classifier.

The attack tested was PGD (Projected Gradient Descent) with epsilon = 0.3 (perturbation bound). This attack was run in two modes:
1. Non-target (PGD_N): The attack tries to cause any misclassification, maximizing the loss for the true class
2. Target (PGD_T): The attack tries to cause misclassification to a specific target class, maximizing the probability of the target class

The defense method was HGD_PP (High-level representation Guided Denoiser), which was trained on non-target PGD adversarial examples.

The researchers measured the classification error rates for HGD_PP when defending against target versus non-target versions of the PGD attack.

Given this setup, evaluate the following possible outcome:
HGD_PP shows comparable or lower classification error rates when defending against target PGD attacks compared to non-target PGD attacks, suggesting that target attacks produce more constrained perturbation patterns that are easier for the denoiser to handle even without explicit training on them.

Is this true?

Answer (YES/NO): YES